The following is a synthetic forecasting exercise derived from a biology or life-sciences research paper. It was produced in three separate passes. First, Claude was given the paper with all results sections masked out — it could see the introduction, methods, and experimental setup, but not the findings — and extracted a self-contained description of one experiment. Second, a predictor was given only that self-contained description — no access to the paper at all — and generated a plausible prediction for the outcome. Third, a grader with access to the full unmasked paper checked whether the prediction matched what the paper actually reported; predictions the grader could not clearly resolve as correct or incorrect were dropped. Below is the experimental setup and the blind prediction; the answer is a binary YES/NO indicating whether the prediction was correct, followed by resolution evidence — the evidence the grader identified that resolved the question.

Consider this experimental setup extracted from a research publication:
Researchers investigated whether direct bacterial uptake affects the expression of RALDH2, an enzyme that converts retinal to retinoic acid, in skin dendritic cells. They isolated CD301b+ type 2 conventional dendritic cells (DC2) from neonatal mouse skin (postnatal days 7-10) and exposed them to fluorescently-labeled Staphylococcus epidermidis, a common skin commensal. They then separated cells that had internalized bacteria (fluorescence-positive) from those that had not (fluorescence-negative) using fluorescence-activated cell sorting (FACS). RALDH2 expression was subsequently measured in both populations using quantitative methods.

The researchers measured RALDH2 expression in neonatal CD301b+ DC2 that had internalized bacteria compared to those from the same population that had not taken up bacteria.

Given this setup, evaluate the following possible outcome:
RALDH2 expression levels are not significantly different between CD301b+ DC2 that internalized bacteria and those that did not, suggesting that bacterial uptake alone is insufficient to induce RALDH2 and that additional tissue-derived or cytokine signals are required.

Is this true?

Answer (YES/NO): NO